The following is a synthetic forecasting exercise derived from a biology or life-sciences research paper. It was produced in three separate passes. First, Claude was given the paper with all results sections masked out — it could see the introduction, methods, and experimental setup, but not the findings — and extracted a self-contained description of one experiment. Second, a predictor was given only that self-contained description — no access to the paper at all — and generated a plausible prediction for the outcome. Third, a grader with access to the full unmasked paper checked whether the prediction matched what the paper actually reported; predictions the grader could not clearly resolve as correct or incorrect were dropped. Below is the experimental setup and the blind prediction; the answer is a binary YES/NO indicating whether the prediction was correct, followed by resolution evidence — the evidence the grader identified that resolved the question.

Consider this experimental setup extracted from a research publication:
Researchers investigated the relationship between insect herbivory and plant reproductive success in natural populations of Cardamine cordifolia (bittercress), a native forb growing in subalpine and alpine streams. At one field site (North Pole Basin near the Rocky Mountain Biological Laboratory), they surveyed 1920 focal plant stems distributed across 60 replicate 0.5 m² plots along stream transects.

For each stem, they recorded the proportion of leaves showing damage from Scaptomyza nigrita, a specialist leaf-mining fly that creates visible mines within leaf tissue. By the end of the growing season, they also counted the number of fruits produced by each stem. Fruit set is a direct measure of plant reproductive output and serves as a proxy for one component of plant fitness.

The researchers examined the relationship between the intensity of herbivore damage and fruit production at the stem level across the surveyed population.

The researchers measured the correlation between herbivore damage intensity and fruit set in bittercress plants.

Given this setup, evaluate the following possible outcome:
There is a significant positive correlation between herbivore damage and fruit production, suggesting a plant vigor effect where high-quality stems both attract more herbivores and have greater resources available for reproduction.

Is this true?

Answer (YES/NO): NO